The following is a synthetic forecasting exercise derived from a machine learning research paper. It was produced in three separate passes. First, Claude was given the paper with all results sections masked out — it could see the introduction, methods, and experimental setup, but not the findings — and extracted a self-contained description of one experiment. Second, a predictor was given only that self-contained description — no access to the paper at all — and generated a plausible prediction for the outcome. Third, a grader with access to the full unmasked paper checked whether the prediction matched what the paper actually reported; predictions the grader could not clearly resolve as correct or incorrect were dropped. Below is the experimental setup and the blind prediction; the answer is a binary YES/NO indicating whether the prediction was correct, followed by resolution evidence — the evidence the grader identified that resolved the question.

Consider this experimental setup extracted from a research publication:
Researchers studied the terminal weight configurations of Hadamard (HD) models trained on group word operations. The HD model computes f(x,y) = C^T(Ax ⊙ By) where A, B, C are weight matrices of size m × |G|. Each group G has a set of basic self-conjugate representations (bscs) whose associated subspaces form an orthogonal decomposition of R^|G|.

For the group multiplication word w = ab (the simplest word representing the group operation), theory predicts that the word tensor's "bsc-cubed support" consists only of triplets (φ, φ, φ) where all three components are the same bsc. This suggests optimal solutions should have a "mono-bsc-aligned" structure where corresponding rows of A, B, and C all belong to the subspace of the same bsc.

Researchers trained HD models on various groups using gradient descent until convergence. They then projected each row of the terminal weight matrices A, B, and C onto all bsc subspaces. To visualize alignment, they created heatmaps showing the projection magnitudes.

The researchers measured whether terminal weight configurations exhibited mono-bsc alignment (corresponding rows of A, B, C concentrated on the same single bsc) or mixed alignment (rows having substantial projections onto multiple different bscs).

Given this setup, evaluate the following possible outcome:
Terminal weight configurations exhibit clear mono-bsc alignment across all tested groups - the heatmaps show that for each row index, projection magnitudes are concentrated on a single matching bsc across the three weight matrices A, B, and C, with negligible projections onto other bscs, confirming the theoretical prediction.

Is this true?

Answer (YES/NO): YES